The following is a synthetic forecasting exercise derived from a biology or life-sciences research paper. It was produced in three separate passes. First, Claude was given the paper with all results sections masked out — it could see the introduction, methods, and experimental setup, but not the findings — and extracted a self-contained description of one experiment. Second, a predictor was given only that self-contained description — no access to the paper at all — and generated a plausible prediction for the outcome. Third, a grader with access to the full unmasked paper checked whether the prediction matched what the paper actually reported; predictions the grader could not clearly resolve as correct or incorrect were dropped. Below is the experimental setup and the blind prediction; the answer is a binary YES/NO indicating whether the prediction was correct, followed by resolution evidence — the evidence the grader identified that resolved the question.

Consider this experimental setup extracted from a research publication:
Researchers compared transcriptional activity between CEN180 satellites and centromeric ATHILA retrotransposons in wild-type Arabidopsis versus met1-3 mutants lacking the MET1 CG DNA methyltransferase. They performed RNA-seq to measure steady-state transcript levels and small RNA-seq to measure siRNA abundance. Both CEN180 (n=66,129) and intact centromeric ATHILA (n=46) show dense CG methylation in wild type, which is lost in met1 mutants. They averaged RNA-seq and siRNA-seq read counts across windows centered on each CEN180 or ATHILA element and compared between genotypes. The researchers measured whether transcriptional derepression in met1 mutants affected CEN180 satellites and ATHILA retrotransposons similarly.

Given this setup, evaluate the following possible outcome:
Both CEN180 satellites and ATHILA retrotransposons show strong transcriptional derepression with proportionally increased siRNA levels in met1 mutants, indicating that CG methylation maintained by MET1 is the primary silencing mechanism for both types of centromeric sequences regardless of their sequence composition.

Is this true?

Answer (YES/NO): NO